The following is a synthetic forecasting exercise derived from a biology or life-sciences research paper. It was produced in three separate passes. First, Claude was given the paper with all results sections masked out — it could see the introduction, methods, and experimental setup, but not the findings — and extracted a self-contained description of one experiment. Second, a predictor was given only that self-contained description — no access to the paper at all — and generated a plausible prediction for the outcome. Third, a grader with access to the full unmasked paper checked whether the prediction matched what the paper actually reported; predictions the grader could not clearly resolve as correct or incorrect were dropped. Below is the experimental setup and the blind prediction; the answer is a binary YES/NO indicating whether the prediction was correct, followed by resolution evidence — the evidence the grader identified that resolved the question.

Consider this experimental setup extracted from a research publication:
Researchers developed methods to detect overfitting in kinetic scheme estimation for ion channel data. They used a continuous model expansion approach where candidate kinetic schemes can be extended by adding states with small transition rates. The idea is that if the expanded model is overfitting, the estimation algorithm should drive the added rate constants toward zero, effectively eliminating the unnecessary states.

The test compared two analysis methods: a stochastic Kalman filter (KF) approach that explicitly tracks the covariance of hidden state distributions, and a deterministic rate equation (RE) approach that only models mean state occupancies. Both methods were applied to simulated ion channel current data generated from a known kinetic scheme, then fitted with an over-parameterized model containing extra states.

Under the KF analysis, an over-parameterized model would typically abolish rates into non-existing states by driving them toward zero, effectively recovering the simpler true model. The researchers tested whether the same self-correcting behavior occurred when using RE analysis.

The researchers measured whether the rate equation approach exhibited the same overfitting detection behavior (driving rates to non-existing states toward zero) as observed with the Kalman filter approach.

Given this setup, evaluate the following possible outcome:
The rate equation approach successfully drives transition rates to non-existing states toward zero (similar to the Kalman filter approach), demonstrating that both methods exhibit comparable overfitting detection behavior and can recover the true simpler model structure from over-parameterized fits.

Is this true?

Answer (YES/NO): NO